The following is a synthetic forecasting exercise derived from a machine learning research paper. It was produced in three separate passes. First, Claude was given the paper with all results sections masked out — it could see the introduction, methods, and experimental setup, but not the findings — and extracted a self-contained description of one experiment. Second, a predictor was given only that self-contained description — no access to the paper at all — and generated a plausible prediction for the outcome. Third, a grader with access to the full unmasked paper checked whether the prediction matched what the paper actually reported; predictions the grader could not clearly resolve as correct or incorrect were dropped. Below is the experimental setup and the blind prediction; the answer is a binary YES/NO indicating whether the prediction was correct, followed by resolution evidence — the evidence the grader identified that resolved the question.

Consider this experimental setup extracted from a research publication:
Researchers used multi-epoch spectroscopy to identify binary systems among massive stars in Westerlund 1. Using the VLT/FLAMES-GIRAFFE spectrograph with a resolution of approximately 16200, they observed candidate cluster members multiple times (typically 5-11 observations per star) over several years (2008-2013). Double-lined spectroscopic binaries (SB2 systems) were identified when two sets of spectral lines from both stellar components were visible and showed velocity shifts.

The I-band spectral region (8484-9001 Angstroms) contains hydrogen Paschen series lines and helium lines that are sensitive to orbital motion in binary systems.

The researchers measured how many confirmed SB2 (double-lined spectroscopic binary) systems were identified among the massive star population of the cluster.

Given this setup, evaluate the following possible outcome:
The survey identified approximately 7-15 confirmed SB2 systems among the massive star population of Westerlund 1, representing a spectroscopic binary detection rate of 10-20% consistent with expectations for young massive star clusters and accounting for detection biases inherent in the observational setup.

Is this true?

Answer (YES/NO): NO